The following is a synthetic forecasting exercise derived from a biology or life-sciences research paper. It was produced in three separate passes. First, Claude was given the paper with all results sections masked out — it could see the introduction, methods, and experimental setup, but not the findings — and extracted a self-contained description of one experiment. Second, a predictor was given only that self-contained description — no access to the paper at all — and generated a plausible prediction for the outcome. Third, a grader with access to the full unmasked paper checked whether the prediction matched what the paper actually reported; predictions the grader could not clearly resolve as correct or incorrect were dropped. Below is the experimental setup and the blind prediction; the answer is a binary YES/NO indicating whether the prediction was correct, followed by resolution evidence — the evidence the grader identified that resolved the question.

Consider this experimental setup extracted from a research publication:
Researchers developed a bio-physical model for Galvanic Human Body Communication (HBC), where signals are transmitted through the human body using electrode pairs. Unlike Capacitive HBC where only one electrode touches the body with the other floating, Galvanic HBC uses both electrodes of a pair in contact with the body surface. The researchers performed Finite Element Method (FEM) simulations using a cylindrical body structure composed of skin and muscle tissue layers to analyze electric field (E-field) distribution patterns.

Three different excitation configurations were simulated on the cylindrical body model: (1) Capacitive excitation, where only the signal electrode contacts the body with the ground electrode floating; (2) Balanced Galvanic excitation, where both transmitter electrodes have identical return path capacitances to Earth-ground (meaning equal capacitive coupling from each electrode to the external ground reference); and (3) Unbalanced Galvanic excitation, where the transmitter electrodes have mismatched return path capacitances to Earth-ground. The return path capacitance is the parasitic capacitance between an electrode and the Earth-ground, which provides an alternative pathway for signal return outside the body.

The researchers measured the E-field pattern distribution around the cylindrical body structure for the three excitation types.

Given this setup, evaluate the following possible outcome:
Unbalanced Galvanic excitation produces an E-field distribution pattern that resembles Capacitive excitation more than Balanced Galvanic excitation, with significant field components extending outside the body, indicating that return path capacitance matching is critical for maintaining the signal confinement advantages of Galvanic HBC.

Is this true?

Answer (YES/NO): YES